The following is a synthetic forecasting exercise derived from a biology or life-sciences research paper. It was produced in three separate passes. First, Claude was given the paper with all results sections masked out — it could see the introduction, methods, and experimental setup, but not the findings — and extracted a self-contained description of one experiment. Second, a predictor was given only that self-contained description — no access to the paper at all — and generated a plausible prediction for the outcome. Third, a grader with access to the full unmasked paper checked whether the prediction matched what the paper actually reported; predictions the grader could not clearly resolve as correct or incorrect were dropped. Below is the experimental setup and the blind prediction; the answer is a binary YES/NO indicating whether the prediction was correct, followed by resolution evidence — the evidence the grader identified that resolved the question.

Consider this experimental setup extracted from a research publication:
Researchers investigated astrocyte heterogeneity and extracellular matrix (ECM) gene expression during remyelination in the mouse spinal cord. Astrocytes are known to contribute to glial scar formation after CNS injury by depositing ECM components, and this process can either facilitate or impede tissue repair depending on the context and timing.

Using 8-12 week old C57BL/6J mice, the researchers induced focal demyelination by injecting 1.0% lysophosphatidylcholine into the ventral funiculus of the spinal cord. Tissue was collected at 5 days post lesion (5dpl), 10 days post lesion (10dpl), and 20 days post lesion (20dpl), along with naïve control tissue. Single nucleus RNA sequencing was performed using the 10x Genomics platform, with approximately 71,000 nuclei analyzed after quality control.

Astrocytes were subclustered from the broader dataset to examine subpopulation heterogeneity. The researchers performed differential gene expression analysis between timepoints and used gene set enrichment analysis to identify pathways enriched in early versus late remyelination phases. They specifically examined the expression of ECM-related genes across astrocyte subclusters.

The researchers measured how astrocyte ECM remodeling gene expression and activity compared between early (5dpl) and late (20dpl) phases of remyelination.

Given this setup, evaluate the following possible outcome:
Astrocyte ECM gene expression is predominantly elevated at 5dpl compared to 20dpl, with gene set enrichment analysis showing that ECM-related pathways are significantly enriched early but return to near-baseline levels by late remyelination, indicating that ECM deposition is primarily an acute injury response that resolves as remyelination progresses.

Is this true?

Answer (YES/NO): NO